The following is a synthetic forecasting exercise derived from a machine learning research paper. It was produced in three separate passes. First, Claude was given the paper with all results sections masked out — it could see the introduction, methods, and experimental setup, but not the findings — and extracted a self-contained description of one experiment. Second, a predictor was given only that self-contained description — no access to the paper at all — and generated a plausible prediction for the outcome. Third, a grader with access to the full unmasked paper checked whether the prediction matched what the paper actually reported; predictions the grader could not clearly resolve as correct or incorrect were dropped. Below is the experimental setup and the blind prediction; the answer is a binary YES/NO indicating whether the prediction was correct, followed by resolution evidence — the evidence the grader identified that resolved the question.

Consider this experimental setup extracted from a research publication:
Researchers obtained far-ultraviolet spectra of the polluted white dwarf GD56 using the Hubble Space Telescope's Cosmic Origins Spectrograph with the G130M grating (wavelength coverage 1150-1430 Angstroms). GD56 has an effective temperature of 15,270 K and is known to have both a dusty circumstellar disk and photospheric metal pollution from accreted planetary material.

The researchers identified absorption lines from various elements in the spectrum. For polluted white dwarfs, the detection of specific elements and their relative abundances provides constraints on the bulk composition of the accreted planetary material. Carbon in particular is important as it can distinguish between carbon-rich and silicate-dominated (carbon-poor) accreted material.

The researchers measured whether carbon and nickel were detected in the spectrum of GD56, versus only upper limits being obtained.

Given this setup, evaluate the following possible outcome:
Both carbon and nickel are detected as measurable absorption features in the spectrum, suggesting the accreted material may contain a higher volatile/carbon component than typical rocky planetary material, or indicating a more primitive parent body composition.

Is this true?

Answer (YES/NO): NO